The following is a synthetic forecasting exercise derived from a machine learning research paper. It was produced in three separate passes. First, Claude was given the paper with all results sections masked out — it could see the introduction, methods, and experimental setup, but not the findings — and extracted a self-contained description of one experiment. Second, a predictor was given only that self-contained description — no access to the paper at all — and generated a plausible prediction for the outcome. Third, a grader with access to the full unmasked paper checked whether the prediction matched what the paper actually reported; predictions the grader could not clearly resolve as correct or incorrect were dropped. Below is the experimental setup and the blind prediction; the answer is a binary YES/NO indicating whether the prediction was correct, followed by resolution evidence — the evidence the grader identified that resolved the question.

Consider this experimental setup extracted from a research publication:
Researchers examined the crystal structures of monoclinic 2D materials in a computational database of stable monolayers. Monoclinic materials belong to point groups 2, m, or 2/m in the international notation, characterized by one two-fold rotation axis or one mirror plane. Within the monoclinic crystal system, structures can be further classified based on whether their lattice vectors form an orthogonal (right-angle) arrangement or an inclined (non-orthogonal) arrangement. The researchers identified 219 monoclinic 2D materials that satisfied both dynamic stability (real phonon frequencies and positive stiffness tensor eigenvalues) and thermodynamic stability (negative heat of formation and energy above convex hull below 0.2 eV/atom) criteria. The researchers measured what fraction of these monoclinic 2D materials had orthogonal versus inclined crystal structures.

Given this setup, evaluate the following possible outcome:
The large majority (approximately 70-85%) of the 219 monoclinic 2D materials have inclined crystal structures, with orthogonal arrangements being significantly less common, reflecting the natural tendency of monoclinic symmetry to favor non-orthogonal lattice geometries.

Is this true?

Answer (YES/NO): NO